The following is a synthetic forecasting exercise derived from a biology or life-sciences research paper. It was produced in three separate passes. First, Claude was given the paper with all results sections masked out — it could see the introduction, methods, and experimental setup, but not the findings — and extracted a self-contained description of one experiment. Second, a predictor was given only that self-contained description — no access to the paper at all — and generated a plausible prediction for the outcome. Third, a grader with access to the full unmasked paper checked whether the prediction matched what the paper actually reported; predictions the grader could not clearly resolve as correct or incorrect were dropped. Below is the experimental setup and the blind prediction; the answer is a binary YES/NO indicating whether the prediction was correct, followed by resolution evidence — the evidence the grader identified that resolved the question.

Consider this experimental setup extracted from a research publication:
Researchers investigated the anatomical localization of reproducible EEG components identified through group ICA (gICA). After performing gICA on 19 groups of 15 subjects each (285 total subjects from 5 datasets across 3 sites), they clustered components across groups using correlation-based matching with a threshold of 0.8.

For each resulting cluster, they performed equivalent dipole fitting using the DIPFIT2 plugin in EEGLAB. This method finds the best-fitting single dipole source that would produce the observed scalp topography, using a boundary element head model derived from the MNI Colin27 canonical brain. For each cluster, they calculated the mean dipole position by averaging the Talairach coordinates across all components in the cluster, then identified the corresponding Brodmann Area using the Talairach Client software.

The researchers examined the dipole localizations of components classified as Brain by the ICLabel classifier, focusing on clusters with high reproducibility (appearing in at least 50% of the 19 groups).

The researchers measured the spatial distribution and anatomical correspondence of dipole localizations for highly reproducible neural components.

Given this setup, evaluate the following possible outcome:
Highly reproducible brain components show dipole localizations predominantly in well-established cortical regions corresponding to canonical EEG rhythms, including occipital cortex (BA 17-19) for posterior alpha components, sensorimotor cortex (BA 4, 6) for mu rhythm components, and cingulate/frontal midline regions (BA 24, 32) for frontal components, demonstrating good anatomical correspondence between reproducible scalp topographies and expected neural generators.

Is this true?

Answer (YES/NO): NO